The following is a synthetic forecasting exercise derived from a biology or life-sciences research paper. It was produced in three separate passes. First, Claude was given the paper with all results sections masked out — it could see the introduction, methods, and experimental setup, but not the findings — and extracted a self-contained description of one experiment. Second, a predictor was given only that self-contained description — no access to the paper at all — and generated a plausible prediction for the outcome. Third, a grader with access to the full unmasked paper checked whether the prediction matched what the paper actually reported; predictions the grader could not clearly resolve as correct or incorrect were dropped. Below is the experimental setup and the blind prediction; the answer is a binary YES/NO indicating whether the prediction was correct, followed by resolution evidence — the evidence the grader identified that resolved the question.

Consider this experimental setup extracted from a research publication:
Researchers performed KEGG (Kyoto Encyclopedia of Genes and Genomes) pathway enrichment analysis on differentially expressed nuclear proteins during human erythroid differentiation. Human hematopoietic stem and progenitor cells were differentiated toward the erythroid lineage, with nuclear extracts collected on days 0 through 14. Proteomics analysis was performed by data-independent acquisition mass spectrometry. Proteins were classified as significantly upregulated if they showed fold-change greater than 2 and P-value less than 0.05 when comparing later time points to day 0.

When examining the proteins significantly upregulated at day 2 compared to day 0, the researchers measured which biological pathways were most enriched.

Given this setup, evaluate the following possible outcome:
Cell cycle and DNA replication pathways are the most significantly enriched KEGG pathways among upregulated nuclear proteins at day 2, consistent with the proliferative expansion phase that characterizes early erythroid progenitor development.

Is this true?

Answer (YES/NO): NO